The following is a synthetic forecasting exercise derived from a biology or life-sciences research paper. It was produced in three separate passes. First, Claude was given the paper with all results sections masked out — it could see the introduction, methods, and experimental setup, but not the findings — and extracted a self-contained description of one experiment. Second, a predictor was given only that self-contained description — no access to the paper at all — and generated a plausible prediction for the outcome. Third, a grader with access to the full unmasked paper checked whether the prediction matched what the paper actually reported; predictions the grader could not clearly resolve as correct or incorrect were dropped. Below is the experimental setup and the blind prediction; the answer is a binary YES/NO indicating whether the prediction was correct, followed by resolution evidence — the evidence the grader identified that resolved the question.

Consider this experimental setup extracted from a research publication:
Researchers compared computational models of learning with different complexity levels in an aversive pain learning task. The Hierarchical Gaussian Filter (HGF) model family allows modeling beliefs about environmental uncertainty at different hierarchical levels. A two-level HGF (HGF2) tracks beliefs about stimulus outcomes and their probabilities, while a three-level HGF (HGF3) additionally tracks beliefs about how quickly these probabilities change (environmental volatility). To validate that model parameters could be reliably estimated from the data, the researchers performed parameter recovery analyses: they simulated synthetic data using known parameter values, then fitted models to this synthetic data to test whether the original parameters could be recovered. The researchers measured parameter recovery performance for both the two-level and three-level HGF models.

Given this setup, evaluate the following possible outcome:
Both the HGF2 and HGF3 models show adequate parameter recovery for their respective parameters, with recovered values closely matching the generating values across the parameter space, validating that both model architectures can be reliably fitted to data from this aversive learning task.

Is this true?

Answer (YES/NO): NO